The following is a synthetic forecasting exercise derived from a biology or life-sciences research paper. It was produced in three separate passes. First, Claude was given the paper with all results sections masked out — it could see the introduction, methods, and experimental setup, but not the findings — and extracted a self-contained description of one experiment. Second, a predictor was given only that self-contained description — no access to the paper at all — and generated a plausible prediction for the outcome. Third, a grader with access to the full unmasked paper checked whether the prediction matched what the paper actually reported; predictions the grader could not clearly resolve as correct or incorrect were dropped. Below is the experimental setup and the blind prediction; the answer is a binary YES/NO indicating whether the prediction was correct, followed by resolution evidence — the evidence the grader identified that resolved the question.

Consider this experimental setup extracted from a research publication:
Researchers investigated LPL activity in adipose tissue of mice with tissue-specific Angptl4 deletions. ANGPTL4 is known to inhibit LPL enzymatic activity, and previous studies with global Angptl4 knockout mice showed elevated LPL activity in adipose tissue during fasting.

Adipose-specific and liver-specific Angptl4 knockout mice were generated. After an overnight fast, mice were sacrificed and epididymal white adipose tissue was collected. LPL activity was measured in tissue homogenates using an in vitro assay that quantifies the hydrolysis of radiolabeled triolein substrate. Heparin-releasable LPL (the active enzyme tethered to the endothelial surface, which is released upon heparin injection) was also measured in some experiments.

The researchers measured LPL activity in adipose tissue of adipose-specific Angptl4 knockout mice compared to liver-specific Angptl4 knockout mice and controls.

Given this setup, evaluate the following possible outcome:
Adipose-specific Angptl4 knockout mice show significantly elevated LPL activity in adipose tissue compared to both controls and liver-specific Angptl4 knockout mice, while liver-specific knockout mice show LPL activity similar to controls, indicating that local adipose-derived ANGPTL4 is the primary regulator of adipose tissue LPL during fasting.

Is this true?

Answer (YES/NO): YES